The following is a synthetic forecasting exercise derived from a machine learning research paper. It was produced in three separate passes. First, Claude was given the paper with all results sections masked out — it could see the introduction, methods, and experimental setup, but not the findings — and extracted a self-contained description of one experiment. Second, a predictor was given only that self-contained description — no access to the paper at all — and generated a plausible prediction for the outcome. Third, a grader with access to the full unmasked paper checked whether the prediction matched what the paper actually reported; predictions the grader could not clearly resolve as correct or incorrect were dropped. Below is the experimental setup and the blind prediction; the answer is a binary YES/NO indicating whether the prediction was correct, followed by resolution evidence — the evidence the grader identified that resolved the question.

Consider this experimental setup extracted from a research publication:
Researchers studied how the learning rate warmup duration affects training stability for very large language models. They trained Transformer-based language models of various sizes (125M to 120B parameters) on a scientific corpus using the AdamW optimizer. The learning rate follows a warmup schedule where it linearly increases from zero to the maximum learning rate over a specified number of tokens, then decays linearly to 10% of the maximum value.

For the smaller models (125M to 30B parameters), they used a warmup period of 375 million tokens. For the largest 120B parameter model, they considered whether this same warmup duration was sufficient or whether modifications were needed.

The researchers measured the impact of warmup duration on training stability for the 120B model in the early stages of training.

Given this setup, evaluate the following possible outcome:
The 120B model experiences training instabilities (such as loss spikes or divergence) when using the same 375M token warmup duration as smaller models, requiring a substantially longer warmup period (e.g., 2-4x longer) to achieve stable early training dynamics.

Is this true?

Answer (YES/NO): NO